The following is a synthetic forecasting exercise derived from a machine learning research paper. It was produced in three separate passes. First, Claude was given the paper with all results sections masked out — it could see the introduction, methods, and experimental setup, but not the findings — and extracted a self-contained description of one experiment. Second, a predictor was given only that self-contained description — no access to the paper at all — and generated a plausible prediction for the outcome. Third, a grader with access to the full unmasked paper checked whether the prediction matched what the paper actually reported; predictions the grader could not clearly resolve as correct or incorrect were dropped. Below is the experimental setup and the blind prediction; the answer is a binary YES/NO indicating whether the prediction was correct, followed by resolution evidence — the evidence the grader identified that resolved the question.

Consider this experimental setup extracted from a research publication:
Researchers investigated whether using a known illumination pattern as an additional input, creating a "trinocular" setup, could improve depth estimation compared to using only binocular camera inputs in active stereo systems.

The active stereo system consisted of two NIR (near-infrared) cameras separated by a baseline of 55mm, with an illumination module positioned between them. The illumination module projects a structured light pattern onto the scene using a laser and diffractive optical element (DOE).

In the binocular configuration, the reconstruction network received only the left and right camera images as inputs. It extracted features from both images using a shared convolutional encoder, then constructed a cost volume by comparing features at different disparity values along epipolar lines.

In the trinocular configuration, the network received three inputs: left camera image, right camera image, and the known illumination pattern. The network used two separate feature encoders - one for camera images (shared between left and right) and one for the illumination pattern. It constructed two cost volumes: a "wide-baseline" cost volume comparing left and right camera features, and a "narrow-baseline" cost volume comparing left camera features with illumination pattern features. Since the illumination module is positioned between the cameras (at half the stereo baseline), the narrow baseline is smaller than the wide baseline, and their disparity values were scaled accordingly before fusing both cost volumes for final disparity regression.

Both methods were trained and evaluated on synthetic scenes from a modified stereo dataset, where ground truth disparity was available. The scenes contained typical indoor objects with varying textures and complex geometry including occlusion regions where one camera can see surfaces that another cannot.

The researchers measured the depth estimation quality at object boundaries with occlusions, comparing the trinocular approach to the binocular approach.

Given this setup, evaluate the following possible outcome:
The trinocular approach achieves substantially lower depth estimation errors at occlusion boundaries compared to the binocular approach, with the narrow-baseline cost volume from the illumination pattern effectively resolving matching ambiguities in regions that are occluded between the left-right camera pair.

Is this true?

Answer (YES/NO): YES